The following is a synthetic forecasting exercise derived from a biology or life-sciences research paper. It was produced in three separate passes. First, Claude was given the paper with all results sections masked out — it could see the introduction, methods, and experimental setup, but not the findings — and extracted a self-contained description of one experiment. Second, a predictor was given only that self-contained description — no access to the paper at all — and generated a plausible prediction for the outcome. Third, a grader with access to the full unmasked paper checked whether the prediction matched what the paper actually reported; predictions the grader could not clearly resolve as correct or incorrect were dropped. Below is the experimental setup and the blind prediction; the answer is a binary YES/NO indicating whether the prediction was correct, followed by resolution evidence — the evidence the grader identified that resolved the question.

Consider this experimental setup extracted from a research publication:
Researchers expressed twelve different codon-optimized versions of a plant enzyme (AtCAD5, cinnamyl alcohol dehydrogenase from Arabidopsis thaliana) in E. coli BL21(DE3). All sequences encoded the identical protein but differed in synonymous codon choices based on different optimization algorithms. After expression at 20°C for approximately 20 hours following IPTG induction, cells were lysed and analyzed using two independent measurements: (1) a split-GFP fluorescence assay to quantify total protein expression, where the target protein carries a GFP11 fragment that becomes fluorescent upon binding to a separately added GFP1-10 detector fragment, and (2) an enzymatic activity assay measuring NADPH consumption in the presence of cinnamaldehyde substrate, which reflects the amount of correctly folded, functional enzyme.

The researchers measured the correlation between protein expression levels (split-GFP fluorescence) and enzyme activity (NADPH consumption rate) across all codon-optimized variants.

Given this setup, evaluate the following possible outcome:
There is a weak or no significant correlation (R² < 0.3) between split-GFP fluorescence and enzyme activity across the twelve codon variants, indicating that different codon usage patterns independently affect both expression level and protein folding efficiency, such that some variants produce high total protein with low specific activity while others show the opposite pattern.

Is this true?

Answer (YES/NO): NO